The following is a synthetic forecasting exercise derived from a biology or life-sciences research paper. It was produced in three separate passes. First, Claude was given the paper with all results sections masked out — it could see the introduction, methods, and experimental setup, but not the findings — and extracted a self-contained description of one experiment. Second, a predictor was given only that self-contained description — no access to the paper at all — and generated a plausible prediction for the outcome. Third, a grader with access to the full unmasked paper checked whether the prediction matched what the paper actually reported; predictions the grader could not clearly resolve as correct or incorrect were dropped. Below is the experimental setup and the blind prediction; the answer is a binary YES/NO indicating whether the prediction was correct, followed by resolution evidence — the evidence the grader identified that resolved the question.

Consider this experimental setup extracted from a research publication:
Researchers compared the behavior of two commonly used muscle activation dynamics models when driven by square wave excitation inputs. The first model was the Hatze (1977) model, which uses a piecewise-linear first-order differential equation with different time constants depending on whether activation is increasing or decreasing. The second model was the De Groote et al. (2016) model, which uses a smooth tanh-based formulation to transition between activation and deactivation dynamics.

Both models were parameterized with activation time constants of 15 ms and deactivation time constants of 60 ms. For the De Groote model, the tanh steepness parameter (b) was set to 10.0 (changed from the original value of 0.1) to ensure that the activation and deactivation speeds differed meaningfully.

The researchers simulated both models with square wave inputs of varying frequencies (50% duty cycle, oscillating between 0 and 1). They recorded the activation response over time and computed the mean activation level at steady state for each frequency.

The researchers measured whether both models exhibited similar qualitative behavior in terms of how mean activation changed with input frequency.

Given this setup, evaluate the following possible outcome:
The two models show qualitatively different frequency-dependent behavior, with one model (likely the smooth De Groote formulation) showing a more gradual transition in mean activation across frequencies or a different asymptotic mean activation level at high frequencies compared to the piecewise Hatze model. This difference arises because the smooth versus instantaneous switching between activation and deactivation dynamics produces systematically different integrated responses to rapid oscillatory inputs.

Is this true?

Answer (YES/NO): NO